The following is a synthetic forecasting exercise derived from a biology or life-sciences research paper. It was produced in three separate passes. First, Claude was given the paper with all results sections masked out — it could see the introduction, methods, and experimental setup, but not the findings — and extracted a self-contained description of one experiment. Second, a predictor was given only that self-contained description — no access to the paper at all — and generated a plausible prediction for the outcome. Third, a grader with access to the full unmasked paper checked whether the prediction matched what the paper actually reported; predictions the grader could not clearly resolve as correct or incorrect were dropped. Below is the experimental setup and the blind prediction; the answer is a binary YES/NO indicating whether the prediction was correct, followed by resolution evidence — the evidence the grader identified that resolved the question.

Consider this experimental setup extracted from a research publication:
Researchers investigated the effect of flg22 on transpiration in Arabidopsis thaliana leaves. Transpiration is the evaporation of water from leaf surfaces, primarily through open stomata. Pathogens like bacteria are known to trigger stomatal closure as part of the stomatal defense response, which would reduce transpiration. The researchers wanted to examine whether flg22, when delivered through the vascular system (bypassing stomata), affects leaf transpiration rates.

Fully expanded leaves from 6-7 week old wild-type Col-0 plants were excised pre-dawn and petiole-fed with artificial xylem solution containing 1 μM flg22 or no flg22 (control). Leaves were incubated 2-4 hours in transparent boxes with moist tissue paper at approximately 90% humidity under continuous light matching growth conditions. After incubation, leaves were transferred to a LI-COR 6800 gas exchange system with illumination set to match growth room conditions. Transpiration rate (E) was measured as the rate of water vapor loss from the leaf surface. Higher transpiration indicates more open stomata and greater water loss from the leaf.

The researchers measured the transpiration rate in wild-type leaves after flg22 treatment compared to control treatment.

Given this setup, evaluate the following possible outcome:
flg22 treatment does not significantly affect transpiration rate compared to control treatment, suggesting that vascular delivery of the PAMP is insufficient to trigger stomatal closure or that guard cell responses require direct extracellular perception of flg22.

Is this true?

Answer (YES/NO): NO